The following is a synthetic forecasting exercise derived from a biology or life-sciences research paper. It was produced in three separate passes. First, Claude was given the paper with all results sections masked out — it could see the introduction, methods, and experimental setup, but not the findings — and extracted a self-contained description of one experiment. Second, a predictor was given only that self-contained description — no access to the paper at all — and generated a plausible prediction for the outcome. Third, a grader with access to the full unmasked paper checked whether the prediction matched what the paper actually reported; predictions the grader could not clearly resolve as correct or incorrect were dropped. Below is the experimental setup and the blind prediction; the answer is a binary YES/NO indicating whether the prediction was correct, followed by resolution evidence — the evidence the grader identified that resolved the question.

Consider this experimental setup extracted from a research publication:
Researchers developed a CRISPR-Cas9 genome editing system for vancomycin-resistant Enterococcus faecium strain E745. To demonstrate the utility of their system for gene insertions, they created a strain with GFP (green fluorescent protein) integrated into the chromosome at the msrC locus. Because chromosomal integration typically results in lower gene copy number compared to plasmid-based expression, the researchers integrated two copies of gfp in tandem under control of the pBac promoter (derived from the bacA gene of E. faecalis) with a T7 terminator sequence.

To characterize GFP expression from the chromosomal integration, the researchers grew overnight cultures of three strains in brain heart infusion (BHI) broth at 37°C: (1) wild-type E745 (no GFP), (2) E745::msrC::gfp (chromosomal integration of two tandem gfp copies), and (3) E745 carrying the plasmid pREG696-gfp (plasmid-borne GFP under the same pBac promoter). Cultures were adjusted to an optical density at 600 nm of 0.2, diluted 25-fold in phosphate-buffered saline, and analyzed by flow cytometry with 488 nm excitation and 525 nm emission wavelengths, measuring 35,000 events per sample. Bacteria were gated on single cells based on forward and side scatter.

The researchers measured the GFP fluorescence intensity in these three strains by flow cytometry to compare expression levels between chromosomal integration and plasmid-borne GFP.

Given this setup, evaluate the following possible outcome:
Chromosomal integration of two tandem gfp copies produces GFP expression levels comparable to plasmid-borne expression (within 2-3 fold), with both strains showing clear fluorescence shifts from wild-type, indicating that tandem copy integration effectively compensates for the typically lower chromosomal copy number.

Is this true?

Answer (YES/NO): NO